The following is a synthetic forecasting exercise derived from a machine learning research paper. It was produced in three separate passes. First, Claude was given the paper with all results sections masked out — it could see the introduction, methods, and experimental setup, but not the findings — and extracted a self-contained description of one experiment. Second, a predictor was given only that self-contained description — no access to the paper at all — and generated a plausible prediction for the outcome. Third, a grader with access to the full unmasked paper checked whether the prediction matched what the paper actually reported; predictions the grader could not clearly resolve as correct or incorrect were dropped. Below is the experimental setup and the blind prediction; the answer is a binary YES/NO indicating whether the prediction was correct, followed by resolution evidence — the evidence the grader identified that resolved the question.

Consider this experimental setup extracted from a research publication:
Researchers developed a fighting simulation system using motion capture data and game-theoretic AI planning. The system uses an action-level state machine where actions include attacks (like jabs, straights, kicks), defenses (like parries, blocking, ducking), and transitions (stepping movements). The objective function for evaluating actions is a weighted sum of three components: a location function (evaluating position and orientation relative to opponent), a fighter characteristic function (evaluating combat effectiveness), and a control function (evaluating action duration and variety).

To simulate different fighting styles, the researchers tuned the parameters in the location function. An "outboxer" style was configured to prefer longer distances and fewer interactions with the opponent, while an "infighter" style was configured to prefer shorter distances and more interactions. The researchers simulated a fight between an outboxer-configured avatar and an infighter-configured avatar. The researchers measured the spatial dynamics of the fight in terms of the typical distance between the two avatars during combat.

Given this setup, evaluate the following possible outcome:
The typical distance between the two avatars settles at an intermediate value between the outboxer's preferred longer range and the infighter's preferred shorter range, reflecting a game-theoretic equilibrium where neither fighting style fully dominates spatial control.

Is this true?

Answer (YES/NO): NO